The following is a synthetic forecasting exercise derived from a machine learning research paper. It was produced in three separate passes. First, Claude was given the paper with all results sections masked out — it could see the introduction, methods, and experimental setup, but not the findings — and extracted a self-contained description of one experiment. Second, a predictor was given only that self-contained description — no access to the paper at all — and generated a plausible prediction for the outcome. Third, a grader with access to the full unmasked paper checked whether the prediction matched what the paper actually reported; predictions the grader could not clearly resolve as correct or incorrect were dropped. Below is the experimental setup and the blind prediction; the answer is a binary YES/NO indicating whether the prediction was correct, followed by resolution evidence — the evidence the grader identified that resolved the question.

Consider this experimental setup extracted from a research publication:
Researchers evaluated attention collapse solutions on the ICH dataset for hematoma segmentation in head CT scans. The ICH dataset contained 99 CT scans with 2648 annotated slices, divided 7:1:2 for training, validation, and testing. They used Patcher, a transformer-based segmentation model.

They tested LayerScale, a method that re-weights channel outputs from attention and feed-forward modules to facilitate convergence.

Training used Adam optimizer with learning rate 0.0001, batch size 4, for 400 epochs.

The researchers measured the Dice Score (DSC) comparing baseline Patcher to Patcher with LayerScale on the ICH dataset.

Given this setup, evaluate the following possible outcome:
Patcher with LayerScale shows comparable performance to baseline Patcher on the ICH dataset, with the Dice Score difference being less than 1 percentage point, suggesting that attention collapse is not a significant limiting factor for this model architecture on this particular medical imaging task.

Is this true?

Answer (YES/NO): NO